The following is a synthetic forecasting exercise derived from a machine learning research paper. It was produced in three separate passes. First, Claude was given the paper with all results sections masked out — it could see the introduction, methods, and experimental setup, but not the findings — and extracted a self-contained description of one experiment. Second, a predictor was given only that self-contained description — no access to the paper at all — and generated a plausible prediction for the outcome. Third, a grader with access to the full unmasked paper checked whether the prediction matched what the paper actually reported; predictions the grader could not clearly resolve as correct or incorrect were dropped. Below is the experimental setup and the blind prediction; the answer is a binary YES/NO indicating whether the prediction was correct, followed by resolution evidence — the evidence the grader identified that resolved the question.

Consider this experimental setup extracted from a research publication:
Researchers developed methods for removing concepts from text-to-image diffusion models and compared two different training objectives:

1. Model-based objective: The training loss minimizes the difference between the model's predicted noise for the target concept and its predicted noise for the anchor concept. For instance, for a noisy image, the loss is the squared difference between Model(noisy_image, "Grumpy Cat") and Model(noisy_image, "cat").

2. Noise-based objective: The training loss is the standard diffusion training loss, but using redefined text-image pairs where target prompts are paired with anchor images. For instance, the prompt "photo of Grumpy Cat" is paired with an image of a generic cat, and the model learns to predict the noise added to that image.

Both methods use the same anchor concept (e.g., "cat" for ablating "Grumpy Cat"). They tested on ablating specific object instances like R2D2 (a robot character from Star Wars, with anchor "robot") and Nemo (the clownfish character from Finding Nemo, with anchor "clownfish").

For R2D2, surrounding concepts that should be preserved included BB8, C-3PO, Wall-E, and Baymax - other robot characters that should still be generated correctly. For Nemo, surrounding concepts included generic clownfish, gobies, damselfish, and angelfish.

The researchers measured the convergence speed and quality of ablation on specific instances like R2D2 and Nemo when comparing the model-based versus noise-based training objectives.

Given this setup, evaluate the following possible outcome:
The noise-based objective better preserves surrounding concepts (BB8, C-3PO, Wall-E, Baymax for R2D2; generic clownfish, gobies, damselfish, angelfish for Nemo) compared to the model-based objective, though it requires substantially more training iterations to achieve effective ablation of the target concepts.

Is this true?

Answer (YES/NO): NO